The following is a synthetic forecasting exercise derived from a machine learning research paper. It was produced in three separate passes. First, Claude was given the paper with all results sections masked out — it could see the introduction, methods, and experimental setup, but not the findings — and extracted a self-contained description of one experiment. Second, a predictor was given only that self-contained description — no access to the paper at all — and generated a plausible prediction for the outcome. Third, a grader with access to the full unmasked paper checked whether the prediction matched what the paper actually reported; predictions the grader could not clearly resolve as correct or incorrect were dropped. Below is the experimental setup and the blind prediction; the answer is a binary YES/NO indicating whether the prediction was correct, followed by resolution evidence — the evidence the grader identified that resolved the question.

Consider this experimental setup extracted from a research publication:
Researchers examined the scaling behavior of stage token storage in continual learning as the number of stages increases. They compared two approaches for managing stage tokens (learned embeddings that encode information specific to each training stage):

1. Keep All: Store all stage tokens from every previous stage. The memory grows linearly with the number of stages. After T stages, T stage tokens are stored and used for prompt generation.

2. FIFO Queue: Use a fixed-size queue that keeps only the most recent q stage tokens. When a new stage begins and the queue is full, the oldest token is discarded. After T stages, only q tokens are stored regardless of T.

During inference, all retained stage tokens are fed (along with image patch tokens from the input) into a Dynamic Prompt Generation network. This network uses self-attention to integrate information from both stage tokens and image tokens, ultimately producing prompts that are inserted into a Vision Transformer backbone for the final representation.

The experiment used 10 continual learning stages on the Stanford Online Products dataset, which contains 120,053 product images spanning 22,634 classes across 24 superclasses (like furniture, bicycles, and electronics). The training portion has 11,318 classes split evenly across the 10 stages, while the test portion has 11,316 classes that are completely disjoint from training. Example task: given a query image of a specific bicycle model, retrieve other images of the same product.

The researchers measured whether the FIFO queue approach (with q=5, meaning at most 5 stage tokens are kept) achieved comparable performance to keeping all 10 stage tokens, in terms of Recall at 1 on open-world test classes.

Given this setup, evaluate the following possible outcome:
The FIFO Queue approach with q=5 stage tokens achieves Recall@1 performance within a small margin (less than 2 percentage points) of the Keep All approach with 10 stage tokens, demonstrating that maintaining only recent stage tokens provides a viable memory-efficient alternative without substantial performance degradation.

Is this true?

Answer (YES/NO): YES